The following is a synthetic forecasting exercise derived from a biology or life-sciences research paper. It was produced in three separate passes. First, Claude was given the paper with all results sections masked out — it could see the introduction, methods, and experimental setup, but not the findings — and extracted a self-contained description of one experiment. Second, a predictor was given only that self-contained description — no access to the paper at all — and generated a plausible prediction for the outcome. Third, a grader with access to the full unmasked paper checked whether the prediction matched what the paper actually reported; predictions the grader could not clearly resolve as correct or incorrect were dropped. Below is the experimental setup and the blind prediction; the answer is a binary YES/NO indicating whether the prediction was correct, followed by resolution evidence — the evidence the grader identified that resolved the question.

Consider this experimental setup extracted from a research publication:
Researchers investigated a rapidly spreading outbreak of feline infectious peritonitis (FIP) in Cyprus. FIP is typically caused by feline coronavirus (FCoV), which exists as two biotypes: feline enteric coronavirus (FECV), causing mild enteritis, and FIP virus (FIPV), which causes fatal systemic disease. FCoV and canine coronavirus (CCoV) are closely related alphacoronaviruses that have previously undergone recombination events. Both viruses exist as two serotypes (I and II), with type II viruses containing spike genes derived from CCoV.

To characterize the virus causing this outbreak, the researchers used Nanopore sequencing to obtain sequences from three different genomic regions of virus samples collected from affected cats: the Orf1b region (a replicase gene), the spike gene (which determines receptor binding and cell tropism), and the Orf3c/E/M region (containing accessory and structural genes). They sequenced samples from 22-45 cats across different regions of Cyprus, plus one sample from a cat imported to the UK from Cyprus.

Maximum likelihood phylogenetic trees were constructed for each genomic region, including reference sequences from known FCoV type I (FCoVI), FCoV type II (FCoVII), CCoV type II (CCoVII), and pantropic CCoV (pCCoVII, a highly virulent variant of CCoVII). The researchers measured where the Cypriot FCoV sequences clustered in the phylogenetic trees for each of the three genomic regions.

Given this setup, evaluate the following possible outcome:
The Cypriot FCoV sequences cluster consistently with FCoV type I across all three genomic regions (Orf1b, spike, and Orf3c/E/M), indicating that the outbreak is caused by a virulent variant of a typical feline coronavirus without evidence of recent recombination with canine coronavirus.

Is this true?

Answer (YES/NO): NO